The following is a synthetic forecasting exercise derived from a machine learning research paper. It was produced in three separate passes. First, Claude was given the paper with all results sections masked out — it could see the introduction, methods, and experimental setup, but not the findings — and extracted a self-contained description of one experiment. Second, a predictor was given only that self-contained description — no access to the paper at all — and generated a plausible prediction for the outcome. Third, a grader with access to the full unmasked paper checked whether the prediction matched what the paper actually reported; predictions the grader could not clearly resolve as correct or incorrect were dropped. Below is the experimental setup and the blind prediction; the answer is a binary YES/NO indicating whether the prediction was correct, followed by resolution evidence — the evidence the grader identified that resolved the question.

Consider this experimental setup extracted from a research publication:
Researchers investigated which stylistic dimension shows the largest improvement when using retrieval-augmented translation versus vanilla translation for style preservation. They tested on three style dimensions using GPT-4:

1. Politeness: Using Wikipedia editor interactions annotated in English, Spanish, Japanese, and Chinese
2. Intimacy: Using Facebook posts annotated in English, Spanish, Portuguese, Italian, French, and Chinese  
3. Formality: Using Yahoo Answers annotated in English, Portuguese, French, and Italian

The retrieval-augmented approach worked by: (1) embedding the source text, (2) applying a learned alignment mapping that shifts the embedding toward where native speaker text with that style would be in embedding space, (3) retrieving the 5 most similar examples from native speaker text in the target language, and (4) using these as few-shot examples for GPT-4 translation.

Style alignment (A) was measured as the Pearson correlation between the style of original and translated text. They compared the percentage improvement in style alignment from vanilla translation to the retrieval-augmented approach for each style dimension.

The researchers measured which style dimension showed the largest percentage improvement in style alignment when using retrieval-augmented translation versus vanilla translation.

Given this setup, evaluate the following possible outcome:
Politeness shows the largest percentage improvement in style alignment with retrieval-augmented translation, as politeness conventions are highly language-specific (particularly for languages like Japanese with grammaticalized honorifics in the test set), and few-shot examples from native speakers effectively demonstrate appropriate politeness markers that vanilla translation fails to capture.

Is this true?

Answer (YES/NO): NO